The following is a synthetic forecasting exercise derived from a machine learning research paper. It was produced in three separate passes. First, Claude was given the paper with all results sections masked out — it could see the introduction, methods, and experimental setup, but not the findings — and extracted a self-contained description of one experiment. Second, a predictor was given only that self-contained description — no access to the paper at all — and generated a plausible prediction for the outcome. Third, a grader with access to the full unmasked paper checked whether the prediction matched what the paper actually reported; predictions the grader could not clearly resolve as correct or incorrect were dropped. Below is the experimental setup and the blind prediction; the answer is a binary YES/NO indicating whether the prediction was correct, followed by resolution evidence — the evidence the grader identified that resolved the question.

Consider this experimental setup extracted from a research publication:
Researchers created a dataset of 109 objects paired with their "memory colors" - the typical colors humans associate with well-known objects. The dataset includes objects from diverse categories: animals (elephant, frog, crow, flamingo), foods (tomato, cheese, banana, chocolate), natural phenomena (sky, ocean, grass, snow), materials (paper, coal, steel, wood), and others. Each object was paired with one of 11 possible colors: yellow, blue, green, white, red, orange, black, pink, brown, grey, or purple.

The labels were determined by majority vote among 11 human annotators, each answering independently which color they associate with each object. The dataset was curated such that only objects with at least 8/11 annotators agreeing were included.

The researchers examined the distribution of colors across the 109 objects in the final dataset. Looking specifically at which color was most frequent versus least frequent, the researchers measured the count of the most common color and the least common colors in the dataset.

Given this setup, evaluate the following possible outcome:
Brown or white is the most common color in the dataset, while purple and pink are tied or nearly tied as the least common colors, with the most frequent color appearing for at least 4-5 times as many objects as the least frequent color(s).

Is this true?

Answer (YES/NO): YES